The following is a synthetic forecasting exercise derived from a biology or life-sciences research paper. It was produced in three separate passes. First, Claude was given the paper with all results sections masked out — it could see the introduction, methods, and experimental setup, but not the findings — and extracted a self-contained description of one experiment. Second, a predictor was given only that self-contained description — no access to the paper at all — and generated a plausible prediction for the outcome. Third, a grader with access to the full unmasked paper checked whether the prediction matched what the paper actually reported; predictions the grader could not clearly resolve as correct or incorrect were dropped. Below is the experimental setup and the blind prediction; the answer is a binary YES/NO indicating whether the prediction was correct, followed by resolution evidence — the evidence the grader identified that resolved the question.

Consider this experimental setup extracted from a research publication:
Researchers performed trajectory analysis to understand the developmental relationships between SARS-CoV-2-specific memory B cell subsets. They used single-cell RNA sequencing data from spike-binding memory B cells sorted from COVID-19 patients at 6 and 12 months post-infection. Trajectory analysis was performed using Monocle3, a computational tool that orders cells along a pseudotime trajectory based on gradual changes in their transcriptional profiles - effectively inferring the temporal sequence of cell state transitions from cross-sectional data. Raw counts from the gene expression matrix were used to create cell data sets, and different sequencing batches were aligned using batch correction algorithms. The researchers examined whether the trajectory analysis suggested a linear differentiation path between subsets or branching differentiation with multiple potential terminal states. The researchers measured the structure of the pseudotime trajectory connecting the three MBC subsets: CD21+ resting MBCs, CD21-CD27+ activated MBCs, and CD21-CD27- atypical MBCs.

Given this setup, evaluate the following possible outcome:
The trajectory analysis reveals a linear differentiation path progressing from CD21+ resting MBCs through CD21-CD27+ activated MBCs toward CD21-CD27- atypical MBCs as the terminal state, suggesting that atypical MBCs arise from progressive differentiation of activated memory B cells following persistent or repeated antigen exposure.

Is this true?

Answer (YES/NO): NO